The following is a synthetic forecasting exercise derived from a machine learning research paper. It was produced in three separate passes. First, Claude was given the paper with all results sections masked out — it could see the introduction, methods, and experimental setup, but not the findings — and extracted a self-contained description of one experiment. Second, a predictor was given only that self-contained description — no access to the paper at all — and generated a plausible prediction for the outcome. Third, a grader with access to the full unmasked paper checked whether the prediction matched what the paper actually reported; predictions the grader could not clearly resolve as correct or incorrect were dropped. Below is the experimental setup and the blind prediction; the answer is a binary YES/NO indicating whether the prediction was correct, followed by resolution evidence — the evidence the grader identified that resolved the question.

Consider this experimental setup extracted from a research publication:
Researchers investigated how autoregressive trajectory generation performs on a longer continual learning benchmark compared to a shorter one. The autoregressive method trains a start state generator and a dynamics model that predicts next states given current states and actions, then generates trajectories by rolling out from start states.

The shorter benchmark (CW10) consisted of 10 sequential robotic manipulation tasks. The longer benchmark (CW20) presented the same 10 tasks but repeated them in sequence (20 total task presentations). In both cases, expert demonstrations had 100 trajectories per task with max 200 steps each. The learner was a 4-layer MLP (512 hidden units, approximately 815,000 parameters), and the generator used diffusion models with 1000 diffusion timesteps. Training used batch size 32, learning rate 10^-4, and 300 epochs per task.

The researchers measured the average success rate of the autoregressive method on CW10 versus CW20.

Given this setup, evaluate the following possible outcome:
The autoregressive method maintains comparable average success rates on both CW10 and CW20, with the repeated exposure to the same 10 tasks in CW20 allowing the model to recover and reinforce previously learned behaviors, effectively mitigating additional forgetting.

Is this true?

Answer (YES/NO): NO